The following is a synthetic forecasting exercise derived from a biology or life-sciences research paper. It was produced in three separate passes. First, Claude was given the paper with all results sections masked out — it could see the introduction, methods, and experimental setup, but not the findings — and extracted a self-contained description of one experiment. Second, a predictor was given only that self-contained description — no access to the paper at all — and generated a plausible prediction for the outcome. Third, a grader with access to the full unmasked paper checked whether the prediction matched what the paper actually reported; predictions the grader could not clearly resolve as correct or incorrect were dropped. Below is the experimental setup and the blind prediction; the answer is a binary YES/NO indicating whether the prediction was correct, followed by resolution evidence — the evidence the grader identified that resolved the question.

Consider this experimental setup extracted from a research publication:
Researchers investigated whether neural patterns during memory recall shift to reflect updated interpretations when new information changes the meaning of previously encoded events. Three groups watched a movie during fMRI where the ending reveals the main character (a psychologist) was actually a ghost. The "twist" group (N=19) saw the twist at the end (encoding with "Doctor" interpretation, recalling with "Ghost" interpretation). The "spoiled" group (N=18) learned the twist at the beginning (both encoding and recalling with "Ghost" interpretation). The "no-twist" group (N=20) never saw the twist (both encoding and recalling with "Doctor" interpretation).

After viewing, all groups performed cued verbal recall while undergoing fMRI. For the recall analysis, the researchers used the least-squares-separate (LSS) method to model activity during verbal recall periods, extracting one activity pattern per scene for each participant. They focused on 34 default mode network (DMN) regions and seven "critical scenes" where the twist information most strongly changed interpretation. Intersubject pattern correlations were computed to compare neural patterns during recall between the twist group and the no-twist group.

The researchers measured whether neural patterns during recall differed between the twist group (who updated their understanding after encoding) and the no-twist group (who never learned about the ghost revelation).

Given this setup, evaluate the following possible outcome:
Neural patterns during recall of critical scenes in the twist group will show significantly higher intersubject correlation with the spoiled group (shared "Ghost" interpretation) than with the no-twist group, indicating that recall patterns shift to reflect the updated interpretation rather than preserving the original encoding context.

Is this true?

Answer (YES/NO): YES